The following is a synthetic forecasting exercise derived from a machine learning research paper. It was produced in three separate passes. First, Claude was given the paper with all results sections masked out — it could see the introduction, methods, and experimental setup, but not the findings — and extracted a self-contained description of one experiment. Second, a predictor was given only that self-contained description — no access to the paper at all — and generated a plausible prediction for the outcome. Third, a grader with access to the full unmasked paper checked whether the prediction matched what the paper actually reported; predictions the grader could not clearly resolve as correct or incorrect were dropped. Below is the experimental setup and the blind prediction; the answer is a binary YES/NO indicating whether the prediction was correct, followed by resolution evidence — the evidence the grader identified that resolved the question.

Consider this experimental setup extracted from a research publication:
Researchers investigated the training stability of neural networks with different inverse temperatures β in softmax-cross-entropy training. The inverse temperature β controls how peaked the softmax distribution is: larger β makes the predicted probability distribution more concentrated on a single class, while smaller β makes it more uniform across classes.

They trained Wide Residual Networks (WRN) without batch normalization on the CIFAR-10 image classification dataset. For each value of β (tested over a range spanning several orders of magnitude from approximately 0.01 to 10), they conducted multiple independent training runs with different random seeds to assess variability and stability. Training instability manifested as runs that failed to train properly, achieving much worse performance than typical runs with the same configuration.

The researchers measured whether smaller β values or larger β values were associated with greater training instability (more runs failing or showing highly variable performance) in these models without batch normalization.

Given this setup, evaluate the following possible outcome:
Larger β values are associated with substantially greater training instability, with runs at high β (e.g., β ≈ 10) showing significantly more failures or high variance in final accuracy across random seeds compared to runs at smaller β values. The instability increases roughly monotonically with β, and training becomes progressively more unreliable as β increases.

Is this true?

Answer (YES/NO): NO